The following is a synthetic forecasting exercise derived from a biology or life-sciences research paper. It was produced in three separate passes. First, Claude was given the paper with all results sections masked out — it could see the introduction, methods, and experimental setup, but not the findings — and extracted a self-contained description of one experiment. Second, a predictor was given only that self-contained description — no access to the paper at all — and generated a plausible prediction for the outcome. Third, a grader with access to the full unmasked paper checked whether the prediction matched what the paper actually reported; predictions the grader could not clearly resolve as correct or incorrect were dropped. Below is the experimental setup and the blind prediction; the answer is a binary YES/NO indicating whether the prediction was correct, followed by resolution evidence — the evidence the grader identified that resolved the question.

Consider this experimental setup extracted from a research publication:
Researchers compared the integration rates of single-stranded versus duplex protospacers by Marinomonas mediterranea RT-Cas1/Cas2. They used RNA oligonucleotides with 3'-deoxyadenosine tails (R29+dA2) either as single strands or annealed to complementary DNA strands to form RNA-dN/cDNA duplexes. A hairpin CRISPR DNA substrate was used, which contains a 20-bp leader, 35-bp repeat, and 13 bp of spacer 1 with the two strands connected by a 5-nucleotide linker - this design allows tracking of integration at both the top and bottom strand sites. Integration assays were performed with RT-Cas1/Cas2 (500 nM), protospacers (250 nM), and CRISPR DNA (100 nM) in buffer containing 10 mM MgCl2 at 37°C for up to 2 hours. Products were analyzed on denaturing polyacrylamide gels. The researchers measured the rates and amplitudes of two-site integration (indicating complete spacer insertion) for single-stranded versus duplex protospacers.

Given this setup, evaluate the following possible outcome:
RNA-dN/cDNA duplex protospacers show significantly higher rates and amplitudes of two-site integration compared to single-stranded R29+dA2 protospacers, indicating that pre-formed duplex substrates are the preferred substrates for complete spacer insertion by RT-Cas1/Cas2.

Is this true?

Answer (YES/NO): NO